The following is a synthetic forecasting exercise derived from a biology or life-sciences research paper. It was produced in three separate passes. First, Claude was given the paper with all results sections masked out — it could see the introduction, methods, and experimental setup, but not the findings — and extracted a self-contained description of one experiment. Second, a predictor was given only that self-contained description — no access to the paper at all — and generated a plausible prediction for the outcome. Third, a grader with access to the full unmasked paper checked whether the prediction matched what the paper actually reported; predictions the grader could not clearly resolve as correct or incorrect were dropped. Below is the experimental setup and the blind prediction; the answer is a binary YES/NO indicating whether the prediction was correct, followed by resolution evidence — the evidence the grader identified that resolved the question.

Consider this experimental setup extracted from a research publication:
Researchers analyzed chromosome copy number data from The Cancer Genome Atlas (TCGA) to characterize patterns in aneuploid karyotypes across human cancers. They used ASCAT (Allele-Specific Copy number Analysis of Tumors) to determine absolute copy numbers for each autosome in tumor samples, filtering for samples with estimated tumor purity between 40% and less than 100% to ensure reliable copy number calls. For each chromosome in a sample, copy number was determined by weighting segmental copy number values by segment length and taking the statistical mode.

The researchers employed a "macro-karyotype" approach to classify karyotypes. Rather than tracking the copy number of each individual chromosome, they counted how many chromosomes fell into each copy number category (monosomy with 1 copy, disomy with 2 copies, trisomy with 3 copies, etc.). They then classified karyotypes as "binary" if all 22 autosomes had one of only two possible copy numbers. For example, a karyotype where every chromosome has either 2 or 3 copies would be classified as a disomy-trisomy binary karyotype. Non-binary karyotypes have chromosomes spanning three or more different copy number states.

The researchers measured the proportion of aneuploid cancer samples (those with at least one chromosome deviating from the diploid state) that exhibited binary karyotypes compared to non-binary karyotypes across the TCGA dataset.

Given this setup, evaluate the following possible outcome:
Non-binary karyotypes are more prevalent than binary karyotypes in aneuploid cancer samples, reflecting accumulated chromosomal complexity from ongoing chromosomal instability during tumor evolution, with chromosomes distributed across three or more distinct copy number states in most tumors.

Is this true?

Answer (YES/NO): NO